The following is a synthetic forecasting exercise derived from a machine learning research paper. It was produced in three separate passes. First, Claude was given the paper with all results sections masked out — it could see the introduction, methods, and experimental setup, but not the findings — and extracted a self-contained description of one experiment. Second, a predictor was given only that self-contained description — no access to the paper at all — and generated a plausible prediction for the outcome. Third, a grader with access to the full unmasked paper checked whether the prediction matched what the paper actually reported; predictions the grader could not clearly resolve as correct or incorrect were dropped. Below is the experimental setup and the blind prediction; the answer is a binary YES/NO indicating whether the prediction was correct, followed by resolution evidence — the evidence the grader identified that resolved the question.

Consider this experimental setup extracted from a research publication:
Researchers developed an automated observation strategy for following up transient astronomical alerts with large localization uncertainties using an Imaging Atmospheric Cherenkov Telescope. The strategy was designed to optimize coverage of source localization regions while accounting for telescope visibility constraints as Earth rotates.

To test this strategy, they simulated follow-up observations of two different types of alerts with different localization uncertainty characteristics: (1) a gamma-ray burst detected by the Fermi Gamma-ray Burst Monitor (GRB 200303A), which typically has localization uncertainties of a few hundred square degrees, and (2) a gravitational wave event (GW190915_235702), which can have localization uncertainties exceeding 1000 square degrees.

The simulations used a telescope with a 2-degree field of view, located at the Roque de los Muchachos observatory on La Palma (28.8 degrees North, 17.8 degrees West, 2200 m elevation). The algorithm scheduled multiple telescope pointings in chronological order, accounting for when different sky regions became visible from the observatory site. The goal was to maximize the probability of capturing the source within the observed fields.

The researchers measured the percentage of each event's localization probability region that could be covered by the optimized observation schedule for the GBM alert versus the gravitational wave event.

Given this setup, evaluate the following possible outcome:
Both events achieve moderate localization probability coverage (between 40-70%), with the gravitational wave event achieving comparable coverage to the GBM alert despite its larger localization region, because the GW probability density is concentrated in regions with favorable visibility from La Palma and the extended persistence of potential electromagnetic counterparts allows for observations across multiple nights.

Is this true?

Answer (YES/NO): NO